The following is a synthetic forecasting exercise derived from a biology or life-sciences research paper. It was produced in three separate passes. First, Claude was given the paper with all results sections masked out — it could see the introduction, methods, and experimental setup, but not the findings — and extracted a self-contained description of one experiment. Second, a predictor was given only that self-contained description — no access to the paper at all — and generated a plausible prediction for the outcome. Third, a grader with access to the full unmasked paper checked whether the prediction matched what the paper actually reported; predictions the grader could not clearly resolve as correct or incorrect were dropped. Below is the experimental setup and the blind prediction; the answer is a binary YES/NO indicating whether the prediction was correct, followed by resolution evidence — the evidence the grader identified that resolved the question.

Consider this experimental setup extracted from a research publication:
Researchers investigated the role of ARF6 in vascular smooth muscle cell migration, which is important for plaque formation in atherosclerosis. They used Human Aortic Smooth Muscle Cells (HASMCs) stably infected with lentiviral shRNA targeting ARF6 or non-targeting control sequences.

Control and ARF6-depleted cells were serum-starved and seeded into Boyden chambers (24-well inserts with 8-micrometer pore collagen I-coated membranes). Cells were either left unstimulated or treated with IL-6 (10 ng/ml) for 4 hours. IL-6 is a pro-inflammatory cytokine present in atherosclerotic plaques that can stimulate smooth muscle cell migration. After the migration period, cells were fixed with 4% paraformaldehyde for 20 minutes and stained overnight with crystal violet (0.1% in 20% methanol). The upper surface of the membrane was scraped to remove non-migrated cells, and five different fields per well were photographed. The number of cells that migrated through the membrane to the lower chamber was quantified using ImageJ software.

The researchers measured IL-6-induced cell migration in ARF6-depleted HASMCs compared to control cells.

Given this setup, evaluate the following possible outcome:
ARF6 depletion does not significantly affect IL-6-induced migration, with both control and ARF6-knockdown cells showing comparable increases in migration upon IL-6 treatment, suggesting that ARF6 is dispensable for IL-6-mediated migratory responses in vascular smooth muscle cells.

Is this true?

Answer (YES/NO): NO